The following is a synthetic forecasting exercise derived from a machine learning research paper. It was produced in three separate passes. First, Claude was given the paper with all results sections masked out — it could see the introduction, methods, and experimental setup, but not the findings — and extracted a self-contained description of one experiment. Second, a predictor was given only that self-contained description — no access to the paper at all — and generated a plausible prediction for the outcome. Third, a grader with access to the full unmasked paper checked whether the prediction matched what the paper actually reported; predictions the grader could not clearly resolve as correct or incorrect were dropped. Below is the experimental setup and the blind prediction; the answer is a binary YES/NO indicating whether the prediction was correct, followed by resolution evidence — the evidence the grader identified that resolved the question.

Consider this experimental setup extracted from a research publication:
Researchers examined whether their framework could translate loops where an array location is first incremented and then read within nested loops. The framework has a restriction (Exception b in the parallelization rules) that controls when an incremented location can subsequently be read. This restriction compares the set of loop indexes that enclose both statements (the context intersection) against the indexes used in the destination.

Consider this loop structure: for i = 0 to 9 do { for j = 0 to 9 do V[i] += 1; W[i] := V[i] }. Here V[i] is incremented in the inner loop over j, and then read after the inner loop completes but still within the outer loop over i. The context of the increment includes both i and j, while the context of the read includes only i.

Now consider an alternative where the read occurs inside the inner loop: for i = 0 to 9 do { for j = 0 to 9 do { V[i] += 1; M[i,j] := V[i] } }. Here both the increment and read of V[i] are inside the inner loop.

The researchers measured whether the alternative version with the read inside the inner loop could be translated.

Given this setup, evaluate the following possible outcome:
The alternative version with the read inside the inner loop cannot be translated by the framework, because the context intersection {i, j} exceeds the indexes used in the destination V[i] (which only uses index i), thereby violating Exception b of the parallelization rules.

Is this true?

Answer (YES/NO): YES